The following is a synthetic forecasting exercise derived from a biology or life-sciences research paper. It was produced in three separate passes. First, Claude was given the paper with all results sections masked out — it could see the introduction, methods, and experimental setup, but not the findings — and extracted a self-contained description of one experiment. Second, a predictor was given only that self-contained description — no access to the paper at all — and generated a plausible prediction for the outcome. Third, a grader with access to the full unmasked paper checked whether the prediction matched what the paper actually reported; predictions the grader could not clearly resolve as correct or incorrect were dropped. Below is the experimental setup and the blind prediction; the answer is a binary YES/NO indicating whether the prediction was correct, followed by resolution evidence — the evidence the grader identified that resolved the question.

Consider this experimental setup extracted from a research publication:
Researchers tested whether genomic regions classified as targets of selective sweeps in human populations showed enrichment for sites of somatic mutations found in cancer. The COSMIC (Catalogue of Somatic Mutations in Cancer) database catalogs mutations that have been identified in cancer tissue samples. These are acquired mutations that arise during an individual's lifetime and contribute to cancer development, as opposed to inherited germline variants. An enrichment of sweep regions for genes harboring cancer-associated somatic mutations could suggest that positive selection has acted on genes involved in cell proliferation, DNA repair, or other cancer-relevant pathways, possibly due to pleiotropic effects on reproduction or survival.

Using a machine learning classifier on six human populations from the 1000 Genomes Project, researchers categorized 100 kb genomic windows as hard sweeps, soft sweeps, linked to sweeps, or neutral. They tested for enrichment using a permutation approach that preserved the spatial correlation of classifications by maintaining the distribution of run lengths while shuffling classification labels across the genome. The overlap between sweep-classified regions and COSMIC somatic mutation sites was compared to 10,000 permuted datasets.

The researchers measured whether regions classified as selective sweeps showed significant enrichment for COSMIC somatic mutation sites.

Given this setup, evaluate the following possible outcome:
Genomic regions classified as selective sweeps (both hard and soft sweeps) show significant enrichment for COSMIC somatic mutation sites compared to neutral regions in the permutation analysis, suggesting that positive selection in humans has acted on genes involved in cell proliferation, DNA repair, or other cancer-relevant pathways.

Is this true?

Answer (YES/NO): NO